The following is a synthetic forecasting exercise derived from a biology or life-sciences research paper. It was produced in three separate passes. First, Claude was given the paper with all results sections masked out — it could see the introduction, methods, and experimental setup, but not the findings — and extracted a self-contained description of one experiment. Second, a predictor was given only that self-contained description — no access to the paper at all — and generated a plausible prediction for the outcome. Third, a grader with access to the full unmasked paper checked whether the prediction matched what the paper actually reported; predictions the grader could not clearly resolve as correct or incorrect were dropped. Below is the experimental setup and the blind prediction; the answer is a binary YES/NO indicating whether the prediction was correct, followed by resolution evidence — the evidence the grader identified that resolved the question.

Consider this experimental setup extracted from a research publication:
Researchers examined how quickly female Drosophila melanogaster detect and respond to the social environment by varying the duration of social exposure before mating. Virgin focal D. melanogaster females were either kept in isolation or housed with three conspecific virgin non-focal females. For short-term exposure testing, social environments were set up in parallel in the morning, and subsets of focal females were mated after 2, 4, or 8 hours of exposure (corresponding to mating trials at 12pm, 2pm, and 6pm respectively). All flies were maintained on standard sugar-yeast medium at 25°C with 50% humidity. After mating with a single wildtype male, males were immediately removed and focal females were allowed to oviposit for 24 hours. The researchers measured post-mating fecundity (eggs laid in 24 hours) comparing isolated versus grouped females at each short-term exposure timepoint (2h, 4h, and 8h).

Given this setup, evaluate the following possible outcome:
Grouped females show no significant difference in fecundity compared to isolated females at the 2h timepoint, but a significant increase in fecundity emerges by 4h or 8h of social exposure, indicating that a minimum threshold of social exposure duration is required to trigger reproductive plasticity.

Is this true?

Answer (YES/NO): NO